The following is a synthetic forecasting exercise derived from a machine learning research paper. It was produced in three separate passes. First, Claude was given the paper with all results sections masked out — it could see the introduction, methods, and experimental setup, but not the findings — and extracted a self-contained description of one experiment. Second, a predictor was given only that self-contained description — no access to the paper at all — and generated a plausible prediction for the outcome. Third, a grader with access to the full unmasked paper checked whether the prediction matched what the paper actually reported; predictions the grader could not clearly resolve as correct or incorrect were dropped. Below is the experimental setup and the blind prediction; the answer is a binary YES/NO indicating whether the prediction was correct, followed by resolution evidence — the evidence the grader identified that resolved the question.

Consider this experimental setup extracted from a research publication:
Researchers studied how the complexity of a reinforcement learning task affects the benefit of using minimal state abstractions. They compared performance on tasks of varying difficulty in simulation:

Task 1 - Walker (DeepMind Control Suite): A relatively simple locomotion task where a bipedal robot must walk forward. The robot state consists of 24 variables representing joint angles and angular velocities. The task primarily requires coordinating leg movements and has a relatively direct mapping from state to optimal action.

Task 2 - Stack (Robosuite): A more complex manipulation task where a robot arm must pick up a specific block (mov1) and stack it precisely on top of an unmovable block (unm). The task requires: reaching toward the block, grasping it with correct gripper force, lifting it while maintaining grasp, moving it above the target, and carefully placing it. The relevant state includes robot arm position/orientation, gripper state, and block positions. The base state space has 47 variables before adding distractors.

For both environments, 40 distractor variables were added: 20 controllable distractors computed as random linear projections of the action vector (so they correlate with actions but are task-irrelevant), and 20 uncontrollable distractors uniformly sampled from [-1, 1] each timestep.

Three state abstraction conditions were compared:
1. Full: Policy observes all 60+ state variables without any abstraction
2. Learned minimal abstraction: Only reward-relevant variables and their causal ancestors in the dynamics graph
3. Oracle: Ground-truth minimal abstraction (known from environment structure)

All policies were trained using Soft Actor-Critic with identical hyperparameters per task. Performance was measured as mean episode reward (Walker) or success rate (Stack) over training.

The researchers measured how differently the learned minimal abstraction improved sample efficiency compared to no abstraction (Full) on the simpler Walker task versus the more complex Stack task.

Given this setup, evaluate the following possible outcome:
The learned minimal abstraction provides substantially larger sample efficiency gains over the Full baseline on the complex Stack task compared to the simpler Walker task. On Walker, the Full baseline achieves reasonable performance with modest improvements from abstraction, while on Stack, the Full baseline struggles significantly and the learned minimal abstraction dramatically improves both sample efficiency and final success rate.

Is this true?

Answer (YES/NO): YES